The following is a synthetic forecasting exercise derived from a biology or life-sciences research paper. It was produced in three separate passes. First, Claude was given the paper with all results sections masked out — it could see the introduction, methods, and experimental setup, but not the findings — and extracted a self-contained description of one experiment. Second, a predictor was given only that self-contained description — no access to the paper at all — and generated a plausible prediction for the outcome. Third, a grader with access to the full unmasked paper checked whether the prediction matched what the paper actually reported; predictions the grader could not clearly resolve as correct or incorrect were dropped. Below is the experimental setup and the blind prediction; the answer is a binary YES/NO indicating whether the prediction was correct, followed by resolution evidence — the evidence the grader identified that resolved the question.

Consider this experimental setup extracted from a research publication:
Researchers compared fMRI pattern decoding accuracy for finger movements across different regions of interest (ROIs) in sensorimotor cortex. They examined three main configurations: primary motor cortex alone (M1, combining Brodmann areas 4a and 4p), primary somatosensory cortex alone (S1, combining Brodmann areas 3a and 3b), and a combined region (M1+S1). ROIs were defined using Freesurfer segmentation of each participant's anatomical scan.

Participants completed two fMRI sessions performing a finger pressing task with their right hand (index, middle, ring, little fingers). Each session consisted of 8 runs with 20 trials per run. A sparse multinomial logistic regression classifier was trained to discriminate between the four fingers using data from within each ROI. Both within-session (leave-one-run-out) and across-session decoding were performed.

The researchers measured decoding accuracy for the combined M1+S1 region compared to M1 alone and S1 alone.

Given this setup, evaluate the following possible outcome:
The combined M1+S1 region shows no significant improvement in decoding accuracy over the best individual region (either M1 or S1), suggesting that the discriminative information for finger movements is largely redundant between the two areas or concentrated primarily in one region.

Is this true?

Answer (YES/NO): YES